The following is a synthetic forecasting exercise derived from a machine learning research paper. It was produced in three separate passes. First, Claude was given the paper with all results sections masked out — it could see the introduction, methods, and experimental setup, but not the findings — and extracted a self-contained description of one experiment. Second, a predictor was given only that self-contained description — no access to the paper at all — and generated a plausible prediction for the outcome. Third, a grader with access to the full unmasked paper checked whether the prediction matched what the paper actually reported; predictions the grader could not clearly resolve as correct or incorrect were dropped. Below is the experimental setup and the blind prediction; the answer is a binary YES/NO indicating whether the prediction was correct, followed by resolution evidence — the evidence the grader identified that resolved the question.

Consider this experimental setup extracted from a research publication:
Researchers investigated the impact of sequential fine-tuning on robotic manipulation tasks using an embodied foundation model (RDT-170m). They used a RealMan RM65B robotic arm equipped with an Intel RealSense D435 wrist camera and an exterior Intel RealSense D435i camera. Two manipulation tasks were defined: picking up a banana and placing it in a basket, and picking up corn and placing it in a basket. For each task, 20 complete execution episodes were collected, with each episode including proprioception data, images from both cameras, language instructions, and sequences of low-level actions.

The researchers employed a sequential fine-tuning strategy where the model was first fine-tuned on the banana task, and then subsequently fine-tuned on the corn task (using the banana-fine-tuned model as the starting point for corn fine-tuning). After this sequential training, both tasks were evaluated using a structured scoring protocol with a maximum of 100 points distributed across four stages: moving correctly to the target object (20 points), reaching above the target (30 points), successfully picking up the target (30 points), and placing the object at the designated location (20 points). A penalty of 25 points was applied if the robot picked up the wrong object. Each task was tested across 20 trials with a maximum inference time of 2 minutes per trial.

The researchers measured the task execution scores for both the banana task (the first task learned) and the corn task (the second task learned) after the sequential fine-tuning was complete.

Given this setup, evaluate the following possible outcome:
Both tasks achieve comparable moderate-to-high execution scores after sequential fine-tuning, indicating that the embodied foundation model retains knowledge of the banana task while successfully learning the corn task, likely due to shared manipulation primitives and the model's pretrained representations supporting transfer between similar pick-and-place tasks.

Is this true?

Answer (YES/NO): NO